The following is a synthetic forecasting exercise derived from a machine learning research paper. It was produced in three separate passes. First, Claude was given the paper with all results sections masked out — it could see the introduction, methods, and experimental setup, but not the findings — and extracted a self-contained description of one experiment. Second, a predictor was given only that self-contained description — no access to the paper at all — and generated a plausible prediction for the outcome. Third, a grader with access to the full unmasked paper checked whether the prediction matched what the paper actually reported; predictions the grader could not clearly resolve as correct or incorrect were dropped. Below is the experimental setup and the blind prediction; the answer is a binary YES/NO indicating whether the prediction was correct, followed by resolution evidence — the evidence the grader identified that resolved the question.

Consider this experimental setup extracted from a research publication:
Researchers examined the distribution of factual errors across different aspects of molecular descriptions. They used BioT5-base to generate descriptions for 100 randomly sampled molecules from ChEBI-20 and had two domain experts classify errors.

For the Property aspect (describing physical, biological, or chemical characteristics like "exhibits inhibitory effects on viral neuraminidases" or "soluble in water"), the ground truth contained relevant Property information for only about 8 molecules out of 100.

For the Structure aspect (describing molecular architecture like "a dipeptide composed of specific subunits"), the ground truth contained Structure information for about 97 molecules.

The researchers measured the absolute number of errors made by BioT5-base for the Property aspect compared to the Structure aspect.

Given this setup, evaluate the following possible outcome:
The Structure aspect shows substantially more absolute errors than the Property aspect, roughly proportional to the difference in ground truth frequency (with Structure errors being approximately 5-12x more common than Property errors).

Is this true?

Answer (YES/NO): NO